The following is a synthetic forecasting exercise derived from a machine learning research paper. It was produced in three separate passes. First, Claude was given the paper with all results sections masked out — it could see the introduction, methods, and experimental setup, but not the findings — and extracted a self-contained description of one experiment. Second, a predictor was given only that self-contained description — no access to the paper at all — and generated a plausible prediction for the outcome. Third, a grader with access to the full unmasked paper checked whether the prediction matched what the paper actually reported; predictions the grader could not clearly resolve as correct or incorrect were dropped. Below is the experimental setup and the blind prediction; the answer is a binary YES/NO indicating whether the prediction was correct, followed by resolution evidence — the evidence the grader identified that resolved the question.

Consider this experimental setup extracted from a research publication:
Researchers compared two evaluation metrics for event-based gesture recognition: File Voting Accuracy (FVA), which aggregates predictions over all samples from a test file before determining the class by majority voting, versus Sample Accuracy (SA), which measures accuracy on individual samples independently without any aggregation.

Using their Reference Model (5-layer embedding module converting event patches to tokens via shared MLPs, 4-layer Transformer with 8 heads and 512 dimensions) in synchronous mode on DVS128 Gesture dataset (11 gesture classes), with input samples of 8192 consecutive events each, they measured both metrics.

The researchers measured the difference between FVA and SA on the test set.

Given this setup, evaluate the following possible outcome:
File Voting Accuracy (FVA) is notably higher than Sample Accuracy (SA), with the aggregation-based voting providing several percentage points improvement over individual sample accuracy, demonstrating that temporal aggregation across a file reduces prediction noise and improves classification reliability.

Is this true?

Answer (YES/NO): YES